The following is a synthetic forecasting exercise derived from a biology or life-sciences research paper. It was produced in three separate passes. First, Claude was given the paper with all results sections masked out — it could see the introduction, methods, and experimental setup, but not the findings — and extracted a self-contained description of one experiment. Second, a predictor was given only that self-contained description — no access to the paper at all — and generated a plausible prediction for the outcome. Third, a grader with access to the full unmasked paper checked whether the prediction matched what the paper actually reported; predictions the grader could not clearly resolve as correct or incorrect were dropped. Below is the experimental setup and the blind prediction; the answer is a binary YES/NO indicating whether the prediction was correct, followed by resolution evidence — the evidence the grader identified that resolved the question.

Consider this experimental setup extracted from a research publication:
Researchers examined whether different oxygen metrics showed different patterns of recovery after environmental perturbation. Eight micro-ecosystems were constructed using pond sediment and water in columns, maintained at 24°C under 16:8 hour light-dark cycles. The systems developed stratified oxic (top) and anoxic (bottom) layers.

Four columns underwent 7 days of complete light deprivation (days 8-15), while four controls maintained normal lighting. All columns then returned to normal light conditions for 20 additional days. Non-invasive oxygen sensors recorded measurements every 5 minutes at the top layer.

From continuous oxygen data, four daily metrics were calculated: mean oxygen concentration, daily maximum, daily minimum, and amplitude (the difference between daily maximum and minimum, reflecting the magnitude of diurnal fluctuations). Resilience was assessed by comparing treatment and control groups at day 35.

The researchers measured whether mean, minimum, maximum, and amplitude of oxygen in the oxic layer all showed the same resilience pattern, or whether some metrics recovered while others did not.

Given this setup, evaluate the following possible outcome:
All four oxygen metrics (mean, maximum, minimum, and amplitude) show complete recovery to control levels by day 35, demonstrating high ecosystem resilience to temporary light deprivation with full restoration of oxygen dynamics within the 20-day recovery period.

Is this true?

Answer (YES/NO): NO